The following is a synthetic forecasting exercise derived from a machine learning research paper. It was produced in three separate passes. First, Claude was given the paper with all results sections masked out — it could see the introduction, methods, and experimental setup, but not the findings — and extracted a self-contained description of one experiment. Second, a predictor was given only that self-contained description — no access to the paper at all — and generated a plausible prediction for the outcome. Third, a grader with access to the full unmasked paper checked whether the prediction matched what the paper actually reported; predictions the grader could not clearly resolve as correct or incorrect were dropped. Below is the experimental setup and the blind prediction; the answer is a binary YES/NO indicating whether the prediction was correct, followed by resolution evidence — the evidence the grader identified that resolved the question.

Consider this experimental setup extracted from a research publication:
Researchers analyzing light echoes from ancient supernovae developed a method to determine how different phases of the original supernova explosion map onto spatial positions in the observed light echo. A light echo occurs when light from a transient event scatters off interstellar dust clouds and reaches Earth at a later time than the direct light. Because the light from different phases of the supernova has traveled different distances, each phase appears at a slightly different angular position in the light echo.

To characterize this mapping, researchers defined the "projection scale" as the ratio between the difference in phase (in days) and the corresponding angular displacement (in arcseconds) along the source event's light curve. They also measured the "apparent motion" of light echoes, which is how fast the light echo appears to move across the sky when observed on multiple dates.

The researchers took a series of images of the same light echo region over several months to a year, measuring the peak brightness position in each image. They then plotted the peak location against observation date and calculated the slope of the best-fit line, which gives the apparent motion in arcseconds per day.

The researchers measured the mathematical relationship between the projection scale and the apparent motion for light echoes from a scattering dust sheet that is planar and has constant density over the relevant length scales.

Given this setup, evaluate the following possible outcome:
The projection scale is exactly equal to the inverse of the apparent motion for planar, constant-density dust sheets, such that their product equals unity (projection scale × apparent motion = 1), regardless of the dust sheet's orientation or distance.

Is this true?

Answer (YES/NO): YES